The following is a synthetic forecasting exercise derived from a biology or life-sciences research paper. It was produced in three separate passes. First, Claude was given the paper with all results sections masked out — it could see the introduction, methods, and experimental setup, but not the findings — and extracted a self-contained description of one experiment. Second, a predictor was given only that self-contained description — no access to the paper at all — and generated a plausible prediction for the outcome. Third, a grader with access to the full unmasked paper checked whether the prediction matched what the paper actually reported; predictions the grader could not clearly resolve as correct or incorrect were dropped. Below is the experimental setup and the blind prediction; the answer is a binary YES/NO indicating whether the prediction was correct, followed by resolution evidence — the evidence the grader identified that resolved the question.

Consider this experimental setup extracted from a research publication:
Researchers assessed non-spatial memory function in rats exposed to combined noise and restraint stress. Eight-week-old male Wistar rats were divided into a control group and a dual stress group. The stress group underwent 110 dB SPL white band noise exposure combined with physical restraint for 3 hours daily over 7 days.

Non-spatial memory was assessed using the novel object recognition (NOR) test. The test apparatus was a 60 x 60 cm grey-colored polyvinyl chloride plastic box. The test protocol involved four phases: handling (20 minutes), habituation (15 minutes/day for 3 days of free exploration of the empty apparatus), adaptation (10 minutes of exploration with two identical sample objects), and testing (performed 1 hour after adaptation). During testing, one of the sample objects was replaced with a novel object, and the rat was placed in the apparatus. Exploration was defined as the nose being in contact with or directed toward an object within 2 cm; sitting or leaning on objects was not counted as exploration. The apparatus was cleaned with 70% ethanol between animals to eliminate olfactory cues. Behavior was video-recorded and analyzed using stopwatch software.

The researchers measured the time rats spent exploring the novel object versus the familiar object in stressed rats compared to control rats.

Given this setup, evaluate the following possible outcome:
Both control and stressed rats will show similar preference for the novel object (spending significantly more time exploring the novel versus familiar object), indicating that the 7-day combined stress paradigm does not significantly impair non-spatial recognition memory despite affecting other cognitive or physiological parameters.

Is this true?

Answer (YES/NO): NO